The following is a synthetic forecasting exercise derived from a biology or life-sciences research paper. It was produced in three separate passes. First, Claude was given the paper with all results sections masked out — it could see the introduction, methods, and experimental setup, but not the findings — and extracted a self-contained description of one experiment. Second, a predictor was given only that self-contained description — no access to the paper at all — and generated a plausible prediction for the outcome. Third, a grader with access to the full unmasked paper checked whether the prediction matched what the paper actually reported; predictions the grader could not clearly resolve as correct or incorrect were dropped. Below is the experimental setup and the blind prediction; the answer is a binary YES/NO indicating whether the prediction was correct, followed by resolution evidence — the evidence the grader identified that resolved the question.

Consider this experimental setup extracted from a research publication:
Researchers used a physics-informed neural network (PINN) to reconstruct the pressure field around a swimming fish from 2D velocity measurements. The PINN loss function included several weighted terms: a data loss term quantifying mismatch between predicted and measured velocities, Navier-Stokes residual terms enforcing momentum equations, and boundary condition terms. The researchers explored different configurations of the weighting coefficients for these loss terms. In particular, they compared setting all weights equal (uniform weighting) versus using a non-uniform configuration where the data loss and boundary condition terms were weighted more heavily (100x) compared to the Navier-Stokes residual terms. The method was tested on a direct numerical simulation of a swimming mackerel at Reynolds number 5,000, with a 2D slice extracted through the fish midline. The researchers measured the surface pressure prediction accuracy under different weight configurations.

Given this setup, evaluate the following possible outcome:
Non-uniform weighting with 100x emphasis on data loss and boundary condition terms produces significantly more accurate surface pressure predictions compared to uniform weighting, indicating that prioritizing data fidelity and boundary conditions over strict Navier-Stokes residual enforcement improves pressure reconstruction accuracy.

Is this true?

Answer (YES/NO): YES